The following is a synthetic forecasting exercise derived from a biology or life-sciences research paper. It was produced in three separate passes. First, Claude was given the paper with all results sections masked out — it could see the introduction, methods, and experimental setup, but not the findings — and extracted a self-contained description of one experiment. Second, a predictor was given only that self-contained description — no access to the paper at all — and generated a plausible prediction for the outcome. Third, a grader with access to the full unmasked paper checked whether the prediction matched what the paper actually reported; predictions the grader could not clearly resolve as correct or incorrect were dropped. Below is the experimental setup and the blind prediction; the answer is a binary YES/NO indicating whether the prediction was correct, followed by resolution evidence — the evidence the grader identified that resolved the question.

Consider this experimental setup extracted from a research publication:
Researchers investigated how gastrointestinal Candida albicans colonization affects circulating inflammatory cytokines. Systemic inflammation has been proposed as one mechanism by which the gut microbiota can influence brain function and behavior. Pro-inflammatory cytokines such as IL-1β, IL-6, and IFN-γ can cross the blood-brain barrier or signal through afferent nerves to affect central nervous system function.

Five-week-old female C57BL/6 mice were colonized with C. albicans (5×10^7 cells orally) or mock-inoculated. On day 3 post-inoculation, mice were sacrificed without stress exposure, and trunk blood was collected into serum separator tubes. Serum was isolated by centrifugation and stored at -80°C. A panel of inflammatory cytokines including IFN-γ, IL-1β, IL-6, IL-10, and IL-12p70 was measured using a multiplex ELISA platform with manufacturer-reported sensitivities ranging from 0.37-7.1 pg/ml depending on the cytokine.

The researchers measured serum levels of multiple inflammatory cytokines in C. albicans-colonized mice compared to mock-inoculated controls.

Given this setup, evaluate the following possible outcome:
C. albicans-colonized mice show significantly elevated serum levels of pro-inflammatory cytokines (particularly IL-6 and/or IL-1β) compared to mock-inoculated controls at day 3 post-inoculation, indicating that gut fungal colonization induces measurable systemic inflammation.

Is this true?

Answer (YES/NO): NO